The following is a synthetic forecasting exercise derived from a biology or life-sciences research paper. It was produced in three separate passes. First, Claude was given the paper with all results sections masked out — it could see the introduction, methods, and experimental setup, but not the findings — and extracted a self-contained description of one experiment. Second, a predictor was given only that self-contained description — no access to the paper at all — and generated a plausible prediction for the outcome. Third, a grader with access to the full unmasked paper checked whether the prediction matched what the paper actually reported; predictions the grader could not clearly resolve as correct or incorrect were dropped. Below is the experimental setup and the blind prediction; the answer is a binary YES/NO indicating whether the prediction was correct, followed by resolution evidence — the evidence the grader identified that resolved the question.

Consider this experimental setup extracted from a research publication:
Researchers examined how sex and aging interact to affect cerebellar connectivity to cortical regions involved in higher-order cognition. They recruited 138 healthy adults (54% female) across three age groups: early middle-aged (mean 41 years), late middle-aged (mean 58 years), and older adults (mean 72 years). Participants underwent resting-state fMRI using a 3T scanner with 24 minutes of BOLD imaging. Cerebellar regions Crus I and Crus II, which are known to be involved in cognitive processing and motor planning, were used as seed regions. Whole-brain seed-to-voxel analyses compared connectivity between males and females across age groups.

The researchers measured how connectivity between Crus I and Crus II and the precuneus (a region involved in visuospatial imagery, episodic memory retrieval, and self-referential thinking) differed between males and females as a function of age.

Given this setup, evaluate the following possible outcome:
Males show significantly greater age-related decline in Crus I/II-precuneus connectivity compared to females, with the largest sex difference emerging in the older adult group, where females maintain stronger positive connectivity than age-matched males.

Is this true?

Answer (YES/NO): NO